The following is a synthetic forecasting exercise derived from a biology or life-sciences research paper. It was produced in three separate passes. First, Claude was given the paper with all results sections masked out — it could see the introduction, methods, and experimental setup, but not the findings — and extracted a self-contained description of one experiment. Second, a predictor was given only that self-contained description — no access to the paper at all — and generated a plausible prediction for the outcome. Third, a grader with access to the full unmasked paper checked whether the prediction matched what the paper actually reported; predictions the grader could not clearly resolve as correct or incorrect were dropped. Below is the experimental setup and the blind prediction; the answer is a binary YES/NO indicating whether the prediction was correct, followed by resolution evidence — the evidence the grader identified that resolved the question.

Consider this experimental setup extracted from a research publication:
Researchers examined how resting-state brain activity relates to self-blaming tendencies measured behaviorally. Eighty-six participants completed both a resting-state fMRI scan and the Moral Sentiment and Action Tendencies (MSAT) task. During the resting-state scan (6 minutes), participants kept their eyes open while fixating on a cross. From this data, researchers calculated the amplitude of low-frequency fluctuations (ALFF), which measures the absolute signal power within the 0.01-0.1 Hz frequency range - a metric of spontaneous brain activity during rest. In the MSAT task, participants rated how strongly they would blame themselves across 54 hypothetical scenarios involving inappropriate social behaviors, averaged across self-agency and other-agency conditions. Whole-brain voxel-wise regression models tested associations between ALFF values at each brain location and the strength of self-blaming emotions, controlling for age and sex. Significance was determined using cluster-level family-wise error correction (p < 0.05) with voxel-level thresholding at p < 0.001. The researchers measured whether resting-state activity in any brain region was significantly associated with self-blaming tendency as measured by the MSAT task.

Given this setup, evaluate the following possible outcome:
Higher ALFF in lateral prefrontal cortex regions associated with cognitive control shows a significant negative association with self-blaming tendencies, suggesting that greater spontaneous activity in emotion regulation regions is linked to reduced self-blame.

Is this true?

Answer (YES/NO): NO